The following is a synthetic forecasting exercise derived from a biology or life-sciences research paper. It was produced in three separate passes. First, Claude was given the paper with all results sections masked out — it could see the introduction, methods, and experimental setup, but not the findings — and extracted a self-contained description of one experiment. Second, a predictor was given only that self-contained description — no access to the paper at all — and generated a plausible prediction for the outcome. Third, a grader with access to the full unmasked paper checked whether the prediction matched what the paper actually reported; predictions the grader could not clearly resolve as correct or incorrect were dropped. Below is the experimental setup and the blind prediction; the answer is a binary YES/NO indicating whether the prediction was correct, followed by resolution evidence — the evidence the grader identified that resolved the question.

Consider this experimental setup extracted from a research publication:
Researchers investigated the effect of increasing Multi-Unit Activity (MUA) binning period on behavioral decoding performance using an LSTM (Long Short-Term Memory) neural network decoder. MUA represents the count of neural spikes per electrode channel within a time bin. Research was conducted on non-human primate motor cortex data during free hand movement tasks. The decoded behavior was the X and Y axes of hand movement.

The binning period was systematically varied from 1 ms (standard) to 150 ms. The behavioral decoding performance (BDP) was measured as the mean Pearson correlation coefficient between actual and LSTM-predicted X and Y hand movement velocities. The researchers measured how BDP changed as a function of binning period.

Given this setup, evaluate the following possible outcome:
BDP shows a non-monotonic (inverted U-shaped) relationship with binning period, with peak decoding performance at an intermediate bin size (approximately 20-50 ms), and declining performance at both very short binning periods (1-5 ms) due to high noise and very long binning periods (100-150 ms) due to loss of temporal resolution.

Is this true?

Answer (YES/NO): NO